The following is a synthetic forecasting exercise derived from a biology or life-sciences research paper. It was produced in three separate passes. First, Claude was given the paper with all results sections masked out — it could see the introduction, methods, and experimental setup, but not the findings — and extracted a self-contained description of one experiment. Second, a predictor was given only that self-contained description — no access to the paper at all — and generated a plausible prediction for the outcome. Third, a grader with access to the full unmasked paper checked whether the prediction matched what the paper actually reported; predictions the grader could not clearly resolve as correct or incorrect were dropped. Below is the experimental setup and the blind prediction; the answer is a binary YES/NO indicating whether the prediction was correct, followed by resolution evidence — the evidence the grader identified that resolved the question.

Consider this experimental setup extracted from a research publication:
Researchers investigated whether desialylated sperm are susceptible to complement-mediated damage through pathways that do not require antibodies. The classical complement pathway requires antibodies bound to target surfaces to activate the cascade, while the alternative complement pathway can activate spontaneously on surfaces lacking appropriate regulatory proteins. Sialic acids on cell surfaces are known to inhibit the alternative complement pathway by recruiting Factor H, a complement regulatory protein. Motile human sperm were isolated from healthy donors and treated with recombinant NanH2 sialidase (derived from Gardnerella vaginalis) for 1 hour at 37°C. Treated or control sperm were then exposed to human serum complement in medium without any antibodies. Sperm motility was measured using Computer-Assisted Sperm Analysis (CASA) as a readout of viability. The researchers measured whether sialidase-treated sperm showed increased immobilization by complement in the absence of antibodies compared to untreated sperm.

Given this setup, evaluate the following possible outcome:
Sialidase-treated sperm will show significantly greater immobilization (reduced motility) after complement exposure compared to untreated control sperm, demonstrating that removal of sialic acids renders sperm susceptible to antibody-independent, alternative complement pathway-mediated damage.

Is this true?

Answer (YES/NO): NO